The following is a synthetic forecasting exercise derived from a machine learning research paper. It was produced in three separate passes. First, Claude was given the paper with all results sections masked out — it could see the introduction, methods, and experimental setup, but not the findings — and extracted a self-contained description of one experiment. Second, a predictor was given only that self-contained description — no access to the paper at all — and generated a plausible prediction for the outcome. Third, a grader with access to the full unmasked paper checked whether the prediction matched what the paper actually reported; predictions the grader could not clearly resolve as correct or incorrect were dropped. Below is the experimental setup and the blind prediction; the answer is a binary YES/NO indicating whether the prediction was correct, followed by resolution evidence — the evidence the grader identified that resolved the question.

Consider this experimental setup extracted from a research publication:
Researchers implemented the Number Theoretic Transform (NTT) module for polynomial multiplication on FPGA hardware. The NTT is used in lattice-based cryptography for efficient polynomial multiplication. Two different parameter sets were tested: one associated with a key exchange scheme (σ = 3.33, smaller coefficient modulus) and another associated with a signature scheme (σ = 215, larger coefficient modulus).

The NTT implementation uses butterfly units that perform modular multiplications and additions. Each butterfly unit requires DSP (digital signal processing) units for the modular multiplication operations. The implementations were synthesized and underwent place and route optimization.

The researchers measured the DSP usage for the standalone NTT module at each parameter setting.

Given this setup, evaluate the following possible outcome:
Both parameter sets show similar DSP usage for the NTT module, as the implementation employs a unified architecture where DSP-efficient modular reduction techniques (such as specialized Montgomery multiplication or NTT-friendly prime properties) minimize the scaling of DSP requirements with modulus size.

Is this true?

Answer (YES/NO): NO